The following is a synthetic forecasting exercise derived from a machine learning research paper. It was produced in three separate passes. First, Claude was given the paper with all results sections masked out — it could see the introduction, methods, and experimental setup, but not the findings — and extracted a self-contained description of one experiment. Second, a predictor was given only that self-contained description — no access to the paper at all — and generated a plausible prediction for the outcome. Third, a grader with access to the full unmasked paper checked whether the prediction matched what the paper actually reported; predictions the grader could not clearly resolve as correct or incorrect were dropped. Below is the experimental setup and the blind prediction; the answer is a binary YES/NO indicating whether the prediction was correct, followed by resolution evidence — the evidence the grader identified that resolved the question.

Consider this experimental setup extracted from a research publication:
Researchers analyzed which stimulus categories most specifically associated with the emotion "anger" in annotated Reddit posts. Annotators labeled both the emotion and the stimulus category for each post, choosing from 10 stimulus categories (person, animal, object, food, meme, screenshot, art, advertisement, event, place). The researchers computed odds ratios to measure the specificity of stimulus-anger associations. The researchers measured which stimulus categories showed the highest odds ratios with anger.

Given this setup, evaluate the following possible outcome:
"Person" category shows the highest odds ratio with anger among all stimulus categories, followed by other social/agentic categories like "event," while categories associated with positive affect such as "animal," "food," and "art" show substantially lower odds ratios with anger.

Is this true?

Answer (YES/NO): NO